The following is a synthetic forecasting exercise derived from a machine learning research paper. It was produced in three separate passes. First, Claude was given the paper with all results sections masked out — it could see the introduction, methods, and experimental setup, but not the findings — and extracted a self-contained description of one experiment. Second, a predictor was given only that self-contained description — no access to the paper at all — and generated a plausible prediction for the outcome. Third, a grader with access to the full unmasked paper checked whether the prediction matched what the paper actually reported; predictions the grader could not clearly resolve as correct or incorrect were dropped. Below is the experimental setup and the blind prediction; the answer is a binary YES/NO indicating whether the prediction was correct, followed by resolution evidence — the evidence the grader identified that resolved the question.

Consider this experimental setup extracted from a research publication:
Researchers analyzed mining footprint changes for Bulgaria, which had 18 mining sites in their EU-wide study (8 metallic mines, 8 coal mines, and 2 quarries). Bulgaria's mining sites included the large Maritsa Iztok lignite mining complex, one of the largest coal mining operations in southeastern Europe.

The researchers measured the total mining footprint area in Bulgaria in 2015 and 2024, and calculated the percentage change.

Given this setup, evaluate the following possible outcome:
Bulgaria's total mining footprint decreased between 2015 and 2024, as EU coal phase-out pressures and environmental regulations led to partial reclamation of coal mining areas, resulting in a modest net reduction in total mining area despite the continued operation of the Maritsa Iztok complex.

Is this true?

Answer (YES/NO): NO